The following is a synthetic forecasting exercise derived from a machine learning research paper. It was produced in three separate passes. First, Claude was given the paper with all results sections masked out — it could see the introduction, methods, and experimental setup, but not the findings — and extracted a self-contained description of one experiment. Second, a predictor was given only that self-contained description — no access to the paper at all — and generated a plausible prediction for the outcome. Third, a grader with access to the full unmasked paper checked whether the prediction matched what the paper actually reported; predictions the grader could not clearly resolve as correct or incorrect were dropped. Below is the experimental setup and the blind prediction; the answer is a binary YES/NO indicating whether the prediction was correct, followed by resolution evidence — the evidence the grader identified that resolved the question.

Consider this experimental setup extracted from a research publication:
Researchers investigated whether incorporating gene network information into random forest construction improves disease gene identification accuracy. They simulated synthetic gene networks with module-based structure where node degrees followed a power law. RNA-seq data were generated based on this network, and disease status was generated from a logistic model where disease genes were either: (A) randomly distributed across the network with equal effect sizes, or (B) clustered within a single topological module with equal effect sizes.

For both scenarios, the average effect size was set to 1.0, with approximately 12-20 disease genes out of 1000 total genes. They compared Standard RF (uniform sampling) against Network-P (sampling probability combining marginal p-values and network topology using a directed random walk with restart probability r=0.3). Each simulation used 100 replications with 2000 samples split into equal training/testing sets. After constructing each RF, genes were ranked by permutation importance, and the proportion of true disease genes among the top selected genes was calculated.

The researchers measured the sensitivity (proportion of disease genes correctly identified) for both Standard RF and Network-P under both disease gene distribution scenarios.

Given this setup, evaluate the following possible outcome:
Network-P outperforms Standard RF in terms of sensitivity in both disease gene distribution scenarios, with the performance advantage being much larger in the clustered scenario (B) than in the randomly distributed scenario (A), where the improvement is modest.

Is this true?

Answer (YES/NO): NO